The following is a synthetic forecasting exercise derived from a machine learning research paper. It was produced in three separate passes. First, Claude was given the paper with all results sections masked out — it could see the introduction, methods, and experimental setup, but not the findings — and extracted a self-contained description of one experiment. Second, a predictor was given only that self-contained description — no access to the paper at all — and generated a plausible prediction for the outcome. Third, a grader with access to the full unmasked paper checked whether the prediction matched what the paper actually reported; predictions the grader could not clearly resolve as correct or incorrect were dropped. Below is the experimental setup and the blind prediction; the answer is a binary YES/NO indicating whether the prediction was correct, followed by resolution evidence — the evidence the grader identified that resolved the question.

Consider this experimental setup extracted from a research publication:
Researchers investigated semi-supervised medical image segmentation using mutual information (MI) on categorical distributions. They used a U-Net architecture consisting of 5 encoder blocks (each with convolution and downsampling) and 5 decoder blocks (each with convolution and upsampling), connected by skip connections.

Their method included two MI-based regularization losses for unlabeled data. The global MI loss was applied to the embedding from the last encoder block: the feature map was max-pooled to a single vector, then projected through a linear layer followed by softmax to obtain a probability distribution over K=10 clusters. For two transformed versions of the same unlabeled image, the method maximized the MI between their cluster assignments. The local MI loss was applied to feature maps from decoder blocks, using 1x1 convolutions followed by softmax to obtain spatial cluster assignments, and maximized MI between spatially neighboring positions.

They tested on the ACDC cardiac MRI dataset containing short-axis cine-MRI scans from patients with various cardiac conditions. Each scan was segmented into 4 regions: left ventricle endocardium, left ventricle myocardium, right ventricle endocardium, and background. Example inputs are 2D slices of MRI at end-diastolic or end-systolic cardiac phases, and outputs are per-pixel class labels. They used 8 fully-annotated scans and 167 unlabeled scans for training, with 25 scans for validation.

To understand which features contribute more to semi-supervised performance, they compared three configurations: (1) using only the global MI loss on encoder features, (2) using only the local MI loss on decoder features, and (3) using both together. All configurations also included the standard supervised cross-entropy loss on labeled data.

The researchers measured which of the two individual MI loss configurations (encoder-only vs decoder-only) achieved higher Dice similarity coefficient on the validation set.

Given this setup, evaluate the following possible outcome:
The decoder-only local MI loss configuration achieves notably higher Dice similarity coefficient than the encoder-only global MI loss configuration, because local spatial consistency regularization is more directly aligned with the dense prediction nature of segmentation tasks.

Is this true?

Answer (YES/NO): YES